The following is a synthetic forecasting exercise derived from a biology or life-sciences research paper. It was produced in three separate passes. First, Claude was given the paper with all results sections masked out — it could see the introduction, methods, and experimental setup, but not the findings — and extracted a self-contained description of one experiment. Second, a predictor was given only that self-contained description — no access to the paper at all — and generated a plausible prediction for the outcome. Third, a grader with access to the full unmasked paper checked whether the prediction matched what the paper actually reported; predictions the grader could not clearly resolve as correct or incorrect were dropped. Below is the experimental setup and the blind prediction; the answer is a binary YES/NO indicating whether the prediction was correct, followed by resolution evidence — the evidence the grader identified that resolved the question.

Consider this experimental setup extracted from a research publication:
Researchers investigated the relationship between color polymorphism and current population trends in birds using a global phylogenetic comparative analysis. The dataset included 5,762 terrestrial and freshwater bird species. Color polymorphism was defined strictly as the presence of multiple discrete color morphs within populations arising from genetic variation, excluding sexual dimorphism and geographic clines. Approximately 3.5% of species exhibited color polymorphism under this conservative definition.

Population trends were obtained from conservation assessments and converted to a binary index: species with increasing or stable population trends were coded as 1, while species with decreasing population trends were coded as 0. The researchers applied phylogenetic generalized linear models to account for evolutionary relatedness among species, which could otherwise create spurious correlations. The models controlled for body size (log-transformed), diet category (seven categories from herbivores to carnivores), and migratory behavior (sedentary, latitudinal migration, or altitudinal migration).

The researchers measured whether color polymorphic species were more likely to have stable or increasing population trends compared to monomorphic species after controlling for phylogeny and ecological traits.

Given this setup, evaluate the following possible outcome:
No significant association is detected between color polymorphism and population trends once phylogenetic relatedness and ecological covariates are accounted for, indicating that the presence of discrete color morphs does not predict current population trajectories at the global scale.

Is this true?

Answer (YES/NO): NO